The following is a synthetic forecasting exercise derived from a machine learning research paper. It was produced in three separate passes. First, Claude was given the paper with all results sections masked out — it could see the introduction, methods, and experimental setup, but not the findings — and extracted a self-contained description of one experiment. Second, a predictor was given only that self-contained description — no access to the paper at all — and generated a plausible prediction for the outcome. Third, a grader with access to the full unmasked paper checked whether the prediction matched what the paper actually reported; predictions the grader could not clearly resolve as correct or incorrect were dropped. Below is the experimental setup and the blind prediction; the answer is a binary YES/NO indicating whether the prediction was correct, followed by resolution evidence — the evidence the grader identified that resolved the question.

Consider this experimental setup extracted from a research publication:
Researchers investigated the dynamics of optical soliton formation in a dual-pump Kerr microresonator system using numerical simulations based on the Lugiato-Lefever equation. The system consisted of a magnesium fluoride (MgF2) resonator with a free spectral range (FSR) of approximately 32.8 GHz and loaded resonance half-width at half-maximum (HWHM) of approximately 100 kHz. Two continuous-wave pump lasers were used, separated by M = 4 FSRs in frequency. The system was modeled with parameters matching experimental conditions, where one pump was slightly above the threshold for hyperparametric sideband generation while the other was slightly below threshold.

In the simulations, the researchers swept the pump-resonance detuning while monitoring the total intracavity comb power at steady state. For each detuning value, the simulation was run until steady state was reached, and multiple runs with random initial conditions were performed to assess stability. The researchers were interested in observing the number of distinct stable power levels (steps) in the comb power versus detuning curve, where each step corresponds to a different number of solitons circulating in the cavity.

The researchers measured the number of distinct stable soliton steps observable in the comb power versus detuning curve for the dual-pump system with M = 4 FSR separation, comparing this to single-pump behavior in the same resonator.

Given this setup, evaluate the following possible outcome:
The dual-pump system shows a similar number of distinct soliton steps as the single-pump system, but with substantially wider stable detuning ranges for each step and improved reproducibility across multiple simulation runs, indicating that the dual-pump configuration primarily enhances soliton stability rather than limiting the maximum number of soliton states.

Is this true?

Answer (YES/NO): NO